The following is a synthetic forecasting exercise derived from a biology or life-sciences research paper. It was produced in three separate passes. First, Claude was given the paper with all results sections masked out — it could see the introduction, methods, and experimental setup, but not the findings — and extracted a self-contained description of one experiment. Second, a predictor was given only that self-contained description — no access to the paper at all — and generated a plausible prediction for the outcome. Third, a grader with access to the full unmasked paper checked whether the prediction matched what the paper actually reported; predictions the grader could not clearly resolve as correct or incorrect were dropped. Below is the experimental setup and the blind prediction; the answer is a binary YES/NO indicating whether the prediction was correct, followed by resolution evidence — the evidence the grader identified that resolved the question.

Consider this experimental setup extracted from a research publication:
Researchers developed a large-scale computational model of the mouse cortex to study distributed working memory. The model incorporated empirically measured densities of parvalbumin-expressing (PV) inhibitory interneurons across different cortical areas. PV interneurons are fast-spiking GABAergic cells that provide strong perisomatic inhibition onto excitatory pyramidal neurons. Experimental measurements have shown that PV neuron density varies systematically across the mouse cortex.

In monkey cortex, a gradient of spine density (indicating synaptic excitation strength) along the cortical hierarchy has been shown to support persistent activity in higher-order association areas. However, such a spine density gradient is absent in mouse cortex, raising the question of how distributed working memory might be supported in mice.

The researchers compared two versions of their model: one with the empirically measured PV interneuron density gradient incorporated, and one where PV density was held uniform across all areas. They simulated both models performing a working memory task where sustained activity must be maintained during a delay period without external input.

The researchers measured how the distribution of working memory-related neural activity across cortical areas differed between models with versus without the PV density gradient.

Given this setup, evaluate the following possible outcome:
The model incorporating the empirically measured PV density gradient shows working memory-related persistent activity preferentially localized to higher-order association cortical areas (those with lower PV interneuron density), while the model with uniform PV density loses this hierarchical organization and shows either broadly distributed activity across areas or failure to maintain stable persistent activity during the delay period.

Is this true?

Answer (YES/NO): NO